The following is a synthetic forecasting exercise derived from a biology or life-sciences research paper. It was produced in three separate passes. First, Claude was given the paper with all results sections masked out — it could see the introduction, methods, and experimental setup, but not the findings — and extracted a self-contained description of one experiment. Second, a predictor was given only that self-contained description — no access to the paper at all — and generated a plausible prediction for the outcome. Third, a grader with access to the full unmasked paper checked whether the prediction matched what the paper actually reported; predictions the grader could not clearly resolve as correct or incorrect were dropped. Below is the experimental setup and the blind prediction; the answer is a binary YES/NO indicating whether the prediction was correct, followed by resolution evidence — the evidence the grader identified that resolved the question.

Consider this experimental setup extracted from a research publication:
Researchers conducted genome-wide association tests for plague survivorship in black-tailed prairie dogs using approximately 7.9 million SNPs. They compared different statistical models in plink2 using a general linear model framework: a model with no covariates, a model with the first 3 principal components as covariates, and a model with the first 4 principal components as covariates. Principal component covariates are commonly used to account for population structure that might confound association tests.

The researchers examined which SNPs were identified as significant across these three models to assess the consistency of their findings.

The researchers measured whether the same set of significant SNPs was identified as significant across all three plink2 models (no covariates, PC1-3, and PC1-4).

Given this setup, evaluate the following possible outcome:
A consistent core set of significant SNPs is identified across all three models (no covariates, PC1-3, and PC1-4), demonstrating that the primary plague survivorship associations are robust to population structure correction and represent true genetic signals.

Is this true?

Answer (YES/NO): YES